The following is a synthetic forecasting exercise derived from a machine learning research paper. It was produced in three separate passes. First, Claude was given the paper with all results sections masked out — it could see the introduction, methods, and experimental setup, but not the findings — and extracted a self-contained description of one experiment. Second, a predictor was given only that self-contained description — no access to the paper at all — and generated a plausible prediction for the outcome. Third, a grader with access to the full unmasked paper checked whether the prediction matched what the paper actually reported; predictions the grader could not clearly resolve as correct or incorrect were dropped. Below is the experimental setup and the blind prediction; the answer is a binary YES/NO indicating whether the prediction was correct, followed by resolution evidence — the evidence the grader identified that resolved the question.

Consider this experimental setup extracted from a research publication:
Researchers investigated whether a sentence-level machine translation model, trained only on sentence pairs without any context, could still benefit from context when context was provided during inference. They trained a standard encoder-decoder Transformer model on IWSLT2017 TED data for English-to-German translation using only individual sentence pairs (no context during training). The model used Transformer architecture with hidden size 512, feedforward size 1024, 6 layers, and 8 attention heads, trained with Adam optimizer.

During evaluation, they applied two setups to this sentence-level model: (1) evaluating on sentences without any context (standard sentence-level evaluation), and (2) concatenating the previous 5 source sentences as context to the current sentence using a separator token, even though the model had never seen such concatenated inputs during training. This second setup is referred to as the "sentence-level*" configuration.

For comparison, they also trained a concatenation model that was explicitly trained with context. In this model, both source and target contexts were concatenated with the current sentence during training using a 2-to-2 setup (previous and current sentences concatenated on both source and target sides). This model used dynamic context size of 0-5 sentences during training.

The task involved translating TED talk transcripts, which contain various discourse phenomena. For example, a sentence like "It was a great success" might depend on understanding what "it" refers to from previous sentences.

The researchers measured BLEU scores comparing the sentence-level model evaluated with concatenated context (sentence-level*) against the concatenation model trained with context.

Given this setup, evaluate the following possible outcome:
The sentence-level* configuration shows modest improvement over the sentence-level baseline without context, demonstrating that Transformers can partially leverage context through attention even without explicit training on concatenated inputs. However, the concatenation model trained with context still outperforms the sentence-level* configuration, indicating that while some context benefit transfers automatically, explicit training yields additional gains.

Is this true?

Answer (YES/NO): NO